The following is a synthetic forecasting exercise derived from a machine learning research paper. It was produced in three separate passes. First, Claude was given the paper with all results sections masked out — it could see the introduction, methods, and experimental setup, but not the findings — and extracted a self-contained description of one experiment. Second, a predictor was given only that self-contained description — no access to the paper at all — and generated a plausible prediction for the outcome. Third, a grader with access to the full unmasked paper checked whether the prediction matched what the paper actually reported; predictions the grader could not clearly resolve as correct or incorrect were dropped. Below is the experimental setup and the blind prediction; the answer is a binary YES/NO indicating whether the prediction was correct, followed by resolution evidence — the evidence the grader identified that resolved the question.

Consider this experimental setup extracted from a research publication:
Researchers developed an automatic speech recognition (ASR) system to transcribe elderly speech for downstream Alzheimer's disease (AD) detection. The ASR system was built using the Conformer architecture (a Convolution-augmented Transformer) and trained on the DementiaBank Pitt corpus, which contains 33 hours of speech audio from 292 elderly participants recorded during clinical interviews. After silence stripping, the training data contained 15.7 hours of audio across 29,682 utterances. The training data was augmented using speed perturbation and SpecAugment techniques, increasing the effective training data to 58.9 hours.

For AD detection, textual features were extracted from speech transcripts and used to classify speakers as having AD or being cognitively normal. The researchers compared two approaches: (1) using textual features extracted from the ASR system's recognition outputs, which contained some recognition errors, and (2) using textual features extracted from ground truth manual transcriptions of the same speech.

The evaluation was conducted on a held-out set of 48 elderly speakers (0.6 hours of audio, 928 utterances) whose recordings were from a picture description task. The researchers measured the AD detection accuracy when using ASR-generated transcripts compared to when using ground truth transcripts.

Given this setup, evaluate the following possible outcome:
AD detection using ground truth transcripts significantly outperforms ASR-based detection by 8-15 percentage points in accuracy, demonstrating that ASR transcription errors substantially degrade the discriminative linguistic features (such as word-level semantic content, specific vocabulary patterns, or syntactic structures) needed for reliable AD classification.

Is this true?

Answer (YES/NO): NO